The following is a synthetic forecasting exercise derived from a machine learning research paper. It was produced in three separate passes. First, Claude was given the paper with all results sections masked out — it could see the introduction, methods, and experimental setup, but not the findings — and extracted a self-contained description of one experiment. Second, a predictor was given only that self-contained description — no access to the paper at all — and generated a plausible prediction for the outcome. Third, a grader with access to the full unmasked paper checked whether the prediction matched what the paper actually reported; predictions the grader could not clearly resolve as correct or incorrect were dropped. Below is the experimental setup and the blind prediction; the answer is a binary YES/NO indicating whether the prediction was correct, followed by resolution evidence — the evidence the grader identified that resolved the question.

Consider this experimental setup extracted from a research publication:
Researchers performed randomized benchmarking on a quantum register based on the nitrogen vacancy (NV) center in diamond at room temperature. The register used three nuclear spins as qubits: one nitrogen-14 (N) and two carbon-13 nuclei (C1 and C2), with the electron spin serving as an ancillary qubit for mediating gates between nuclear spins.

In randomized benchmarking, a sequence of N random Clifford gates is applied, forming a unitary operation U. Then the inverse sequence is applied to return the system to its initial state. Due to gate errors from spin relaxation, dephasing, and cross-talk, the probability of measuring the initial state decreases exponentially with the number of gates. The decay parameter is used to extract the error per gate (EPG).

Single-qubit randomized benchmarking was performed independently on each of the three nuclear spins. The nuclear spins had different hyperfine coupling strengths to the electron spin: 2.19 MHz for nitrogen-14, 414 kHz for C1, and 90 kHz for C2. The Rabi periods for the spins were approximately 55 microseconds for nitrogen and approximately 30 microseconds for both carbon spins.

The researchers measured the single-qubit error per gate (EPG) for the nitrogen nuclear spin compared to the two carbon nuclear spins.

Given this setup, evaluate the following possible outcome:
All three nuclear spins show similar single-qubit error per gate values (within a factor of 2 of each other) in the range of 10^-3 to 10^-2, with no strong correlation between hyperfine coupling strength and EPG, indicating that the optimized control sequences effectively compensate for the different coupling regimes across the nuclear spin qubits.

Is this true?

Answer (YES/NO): NO